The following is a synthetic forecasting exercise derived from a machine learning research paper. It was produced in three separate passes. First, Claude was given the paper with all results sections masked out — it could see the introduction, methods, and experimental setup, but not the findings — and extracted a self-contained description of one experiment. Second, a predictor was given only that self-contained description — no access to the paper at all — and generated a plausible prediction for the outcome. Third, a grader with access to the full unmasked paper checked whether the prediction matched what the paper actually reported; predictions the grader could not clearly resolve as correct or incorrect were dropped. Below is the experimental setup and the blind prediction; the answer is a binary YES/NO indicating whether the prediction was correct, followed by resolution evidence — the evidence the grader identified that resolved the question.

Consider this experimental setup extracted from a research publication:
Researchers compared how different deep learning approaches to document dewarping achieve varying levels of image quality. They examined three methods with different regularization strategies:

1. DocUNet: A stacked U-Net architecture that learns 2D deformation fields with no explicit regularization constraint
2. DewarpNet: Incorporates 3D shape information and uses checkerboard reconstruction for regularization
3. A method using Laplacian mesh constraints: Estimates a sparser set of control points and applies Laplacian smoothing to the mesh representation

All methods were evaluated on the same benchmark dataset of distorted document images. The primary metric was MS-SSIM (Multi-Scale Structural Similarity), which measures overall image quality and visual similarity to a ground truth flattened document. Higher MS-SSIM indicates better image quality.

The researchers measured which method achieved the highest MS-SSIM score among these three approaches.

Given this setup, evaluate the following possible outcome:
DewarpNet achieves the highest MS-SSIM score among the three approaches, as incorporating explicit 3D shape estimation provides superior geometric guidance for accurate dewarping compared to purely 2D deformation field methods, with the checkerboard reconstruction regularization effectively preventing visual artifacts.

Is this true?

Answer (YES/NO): NO